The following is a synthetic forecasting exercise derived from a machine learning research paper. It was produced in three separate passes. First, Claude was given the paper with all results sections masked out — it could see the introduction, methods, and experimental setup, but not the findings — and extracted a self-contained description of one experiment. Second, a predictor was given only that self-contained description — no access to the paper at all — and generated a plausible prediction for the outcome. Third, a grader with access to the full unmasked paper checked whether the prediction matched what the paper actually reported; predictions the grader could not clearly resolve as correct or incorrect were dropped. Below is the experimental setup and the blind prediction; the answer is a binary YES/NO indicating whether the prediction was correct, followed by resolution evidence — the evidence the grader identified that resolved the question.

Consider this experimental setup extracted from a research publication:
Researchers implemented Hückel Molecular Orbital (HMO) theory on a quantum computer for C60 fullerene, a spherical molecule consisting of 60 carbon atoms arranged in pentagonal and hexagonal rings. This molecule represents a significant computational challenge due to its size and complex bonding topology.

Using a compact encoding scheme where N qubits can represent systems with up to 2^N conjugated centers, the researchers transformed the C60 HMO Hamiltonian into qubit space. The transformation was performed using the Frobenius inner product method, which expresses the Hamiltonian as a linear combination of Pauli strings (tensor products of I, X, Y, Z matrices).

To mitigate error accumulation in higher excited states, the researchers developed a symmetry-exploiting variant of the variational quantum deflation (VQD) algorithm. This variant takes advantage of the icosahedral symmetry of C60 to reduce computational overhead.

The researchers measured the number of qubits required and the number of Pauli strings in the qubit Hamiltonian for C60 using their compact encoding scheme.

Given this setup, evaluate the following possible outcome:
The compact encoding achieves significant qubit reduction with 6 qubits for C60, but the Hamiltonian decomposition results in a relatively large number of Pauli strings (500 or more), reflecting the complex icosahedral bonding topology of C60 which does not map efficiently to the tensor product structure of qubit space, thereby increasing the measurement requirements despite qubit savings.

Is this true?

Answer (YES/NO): YES